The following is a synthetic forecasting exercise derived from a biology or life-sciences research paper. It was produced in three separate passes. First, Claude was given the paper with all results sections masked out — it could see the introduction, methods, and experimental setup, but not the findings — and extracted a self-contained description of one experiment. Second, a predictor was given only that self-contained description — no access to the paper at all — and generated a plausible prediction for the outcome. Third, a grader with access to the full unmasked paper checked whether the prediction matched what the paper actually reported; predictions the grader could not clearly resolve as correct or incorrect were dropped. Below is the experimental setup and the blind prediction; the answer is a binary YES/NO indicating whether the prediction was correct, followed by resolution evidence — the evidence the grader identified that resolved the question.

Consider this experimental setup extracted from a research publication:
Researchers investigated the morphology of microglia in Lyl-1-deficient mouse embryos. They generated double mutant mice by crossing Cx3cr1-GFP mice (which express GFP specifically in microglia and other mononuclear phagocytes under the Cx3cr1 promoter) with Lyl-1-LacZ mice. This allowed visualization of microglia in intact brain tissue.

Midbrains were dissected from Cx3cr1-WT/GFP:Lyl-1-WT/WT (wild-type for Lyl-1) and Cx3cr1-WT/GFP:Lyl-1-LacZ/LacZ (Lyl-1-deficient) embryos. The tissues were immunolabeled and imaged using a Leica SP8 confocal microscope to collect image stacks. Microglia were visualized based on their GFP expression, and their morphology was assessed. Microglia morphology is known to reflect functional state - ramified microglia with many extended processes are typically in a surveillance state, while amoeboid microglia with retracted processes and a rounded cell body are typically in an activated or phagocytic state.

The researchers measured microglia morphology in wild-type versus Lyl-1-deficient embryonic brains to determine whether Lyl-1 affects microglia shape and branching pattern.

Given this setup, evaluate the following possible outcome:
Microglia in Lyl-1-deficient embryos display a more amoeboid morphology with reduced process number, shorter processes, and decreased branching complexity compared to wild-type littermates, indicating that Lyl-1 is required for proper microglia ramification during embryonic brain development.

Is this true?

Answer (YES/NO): YES